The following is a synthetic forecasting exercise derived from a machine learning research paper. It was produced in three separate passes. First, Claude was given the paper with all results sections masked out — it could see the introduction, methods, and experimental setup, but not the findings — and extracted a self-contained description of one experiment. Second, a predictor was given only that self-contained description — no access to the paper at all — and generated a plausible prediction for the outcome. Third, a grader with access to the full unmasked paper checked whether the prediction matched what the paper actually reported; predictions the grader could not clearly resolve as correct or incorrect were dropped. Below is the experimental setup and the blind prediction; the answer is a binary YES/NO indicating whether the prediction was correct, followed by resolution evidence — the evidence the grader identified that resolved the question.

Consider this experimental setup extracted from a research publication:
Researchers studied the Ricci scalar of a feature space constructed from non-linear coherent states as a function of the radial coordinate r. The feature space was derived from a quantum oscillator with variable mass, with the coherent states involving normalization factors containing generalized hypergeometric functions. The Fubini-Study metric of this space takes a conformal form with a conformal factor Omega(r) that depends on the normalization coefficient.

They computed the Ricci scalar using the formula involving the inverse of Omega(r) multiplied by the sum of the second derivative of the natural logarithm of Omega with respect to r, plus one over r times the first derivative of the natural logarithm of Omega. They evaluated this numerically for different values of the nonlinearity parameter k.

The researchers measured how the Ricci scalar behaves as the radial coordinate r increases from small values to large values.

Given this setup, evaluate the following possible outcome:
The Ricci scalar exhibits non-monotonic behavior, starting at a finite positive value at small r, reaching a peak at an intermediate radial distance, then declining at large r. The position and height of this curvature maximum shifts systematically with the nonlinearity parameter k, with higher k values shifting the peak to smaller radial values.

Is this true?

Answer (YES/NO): NO